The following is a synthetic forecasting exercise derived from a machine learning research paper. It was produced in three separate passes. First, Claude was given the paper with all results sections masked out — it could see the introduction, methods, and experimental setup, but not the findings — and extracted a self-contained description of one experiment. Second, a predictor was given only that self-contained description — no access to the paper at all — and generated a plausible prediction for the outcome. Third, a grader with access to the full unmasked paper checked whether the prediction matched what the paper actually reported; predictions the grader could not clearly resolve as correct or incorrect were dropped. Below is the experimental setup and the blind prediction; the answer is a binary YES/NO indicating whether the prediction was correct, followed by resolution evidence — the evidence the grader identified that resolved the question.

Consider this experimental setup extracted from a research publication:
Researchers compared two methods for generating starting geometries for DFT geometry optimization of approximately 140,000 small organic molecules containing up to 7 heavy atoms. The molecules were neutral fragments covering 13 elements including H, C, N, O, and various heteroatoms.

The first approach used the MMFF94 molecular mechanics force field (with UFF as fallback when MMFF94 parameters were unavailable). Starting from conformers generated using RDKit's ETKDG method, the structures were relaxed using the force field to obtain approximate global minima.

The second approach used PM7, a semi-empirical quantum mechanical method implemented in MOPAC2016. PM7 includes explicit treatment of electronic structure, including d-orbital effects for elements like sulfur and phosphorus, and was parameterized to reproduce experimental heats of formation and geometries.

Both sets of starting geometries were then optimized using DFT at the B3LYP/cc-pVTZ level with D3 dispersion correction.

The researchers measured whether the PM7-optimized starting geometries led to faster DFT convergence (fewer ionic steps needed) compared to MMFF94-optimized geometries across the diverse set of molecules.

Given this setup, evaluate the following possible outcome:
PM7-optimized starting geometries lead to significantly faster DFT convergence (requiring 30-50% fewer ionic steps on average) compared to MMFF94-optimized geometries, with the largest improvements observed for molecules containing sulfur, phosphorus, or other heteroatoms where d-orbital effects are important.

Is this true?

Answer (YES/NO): NO